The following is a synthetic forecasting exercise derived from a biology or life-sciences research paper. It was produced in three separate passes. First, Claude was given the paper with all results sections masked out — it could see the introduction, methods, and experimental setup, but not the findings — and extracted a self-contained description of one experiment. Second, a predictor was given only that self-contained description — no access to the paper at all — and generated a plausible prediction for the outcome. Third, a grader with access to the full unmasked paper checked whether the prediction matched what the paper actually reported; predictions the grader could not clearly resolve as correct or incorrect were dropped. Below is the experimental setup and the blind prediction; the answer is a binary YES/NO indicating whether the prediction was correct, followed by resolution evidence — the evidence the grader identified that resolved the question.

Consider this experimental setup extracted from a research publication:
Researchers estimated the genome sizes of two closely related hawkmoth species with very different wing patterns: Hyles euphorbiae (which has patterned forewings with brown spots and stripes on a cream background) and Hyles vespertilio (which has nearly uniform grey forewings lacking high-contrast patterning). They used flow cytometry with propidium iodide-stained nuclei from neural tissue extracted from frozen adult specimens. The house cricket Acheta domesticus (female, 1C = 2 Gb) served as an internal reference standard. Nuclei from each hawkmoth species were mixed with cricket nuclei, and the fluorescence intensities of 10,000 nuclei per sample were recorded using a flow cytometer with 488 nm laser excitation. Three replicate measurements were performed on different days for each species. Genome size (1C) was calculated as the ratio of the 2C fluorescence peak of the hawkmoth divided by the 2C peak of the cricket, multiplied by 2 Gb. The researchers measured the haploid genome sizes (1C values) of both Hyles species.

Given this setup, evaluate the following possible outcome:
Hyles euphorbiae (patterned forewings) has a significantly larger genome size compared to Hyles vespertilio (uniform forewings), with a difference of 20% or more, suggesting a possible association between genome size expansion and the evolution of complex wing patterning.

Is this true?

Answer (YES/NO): NO